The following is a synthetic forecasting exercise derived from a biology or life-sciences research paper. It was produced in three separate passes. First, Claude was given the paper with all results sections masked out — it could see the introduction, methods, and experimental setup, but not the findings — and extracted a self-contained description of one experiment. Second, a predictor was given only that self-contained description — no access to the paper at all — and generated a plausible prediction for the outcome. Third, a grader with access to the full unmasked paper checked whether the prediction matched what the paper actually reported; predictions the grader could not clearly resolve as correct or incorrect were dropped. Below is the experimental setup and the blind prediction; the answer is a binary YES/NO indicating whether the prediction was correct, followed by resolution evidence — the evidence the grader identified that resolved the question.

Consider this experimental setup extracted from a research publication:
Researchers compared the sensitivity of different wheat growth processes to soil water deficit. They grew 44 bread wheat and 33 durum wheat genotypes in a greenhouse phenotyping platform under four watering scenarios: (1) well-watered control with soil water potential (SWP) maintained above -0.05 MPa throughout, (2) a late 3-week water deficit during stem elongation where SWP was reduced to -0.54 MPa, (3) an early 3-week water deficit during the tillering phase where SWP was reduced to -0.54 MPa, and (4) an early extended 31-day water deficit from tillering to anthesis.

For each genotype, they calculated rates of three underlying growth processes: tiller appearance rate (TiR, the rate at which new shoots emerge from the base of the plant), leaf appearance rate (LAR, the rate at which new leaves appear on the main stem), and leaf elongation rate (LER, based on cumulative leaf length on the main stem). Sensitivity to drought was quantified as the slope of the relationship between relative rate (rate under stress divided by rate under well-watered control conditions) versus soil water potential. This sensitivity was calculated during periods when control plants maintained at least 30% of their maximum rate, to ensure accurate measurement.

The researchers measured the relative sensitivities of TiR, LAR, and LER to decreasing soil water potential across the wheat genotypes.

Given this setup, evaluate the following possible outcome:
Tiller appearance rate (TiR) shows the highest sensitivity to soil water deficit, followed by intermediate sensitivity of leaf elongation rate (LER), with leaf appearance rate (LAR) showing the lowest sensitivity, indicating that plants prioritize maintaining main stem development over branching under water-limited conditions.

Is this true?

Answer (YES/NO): NO